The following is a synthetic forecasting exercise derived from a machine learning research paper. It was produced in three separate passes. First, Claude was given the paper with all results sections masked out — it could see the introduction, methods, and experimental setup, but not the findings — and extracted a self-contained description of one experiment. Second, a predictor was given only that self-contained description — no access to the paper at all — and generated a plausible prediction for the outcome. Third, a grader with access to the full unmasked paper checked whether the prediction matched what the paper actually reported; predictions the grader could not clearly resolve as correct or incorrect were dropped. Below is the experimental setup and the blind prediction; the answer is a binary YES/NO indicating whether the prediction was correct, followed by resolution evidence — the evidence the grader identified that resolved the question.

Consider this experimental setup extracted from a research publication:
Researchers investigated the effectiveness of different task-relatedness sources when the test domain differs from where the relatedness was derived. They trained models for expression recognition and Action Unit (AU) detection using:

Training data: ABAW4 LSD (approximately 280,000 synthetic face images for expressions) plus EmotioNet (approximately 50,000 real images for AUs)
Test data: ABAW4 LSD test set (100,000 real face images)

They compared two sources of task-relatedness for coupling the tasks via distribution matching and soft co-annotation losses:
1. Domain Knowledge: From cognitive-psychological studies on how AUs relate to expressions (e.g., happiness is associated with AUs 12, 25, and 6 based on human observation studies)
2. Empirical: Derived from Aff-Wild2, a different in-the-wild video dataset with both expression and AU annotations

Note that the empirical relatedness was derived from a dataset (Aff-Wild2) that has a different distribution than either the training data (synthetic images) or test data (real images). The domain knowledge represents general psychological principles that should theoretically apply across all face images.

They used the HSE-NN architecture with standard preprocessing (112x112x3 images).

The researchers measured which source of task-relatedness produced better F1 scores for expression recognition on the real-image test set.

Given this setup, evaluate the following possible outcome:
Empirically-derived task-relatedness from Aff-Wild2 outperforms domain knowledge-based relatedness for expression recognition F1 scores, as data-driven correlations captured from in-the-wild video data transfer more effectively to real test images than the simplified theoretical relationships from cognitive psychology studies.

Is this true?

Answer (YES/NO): YES